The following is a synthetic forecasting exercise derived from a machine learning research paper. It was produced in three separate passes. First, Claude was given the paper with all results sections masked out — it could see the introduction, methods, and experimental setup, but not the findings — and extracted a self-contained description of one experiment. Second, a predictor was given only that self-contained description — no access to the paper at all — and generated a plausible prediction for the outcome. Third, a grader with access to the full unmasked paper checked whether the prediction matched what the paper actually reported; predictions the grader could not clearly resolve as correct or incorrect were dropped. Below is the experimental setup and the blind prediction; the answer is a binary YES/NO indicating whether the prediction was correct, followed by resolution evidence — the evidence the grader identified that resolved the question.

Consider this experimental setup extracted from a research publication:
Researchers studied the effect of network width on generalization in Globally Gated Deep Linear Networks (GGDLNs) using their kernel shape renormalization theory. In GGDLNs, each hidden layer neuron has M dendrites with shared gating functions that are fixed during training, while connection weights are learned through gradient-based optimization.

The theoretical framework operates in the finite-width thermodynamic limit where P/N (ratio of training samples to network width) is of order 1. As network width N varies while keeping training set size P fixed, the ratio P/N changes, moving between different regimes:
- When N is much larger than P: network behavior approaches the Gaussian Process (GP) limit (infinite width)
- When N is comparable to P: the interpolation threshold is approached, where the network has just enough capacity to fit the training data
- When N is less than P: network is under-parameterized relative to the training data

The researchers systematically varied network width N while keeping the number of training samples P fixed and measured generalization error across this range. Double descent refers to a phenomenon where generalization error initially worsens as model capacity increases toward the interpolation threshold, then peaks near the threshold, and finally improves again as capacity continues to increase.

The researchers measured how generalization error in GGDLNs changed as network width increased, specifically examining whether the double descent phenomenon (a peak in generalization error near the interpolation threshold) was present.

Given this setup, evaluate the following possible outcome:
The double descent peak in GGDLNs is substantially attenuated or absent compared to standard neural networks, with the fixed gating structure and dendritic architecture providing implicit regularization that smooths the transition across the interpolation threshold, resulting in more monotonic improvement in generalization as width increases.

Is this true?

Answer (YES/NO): NO